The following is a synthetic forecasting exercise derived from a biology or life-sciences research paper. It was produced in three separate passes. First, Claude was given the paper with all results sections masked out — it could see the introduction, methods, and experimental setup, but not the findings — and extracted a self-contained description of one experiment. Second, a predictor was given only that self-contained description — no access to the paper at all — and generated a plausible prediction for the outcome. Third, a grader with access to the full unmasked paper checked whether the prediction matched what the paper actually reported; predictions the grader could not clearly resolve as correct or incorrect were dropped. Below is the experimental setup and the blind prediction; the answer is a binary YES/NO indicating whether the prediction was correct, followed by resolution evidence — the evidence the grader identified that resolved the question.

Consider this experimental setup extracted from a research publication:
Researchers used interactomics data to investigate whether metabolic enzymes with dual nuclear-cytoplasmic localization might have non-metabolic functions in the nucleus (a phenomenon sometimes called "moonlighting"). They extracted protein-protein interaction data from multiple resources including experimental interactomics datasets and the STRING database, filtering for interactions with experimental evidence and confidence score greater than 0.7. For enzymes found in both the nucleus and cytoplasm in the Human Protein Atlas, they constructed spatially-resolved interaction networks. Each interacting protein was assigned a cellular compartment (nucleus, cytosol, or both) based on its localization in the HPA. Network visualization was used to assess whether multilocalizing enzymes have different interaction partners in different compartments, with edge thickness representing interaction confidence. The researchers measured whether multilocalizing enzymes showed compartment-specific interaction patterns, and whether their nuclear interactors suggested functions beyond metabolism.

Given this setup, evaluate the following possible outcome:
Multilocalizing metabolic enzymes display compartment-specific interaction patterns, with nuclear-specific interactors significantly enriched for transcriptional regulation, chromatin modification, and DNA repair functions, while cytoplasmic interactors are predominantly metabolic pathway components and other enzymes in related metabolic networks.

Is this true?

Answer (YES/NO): NO